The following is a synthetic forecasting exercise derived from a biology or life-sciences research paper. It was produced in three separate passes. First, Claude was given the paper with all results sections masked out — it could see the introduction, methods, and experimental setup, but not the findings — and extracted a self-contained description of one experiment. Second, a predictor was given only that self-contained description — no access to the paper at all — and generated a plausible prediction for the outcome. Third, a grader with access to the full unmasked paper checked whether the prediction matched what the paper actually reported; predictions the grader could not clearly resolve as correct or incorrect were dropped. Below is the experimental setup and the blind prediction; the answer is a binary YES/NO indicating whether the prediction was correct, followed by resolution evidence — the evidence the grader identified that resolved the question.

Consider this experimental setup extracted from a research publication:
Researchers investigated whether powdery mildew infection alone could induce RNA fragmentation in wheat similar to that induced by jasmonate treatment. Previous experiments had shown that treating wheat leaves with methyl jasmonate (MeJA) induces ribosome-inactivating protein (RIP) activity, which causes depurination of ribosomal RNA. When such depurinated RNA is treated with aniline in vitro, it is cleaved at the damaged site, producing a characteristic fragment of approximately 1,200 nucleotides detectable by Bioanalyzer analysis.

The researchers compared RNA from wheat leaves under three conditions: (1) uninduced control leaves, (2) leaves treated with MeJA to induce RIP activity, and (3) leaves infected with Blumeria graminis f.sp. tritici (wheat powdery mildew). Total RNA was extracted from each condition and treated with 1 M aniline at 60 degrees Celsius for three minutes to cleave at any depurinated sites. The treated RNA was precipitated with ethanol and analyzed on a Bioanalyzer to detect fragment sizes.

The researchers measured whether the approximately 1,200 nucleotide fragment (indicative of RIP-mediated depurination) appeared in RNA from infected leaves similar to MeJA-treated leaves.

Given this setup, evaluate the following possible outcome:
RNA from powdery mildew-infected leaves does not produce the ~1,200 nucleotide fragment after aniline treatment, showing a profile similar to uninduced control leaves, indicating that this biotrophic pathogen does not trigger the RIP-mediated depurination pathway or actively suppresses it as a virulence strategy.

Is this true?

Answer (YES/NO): YES